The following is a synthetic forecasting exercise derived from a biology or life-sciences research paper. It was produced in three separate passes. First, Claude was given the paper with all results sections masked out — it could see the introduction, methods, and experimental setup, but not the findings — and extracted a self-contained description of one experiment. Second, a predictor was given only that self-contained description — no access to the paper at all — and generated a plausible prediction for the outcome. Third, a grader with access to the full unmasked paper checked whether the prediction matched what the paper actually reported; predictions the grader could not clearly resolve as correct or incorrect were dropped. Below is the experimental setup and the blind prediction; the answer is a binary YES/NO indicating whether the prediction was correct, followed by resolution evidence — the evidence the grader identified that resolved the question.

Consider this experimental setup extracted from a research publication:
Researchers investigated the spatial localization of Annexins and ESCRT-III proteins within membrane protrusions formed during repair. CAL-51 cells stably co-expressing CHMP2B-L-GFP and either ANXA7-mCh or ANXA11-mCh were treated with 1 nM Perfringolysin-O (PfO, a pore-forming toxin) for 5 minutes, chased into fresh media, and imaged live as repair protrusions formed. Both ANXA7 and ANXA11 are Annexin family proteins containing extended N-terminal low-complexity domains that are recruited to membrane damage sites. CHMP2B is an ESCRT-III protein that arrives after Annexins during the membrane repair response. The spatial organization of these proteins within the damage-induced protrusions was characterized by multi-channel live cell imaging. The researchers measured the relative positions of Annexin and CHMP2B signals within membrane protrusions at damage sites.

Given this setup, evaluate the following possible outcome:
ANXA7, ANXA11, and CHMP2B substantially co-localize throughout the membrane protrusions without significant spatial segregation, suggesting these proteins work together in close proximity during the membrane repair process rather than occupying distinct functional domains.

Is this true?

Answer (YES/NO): NO